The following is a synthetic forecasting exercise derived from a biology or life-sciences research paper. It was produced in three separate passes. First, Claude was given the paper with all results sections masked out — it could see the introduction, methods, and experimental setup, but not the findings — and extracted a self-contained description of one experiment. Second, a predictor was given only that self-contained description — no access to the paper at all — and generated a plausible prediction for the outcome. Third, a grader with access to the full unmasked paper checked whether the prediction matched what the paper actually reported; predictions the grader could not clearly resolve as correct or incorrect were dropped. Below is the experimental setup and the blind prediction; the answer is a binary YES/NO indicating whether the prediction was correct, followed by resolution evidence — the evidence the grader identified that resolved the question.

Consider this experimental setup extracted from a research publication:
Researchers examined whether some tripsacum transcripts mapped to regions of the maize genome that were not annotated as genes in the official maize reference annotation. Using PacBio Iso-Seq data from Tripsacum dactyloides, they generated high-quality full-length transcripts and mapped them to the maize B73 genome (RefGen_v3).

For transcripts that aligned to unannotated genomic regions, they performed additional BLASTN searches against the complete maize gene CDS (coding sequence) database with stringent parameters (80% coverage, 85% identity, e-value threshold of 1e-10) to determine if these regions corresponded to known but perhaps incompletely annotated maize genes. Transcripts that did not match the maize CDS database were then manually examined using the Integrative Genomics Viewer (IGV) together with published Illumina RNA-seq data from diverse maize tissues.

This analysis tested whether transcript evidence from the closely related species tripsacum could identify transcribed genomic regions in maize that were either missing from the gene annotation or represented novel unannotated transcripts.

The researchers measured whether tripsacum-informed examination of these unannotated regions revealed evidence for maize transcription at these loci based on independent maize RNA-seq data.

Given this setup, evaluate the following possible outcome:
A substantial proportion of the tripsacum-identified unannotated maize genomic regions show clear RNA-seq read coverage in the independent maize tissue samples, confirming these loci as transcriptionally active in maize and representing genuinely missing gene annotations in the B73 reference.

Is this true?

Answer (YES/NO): YES